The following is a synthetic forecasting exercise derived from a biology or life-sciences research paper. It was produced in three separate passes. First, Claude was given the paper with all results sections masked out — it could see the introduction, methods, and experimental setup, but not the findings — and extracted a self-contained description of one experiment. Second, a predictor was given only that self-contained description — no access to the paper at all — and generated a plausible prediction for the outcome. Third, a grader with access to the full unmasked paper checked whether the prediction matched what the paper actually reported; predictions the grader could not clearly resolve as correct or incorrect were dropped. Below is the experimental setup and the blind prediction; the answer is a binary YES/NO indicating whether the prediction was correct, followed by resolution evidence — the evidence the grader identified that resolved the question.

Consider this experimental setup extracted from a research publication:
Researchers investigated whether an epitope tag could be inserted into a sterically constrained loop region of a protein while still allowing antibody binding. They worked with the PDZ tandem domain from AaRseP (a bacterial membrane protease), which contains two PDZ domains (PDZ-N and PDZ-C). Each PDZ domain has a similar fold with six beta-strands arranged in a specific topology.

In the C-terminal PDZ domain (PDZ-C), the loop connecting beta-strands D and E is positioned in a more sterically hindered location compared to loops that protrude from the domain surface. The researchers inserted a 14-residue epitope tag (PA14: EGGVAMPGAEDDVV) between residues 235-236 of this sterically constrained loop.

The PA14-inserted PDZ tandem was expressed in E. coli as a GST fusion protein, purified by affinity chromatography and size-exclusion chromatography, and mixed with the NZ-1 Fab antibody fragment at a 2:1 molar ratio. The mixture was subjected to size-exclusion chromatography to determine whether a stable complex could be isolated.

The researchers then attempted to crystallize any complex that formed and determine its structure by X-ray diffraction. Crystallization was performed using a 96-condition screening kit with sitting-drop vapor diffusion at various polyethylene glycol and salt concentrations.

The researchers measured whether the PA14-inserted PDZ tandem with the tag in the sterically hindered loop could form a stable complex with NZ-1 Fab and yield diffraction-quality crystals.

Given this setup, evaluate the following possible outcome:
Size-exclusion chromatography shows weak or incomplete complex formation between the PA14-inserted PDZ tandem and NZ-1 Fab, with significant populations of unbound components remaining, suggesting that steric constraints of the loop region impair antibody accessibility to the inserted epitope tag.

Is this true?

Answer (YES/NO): NO